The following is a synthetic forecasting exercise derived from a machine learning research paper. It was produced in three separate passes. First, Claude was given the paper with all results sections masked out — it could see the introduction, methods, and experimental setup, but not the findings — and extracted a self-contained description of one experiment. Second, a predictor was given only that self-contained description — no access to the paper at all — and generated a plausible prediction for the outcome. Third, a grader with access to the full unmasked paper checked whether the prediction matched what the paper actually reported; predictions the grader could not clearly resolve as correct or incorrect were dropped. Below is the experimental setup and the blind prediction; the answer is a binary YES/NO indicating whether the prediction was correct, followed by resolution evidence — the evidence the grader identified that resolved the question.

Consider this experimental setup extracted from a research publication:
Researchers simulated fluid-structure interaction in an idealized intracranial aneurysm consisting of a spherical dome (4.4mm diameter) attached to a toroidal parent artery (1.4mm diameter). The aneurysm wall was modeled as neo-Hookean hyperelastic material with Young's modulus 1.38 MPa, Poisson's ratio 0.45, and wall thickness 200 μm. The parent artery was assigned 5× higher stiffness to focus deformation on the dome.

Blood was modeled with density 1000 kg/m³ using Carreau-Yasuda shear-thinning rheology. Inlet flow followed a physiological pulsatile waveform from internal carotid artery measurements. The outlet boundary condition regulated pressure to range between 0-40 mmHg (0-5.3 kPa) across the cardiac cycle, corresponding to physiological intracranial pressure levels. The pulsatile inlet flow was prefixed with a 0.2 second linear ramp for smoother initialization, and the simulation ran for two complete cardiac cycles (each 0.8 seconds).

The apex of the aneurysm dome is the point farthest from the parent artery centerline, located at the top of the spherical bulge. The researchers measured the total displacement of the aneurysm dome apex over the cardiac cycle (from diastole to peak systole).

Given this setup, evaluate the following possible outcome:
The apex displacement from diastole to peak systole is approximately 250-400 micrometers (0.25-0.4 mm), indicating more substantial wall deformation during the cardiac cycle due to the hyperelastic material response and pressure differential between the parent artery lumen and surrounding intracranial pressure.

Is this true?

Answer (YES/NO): NO